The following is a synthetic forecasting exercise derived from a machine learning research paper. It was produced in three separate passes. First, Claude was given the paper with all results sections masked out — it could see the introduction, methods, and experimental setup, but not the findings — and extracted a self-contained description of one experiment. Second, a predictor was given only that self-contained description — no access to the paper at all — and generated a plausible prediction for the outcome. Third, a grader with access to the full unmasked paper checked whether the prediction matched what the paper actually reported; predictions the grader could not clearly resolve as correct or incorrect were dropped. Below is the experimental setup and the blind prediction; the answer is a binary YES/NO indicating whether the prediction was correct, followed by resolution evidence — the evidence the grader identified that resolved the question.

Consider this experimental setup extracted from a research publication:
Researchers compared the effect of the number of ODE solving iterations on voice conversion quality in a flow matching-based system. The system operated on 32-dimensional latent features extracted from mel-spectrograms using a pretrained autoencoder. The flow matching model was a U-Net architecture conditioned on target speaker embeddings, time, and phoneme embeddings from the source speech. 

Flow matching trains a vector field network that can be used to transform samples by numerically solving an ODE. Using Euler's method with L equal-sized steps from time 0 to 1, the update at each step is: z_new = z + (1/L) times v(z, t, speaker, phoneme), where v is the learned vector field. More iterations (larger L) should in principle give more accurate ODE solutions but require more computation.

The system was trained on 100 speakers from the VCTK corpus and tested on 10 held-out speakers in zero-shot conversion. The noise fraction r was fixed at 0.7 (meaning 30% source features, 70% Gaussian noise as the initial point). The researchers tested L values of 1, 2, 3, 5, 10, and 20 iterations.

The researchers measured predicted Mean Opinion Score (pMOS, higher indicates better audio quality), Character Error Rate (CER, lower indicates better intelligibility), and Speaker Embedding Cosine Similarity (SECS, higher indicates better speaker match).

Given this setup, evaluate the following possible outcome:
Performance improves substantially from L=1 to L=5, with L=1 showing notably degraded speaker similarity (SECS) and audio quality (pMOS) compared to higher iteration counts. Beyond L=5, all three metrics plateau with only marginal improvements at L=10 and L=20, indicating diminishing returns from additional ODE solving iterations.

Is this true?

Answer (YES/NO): YES